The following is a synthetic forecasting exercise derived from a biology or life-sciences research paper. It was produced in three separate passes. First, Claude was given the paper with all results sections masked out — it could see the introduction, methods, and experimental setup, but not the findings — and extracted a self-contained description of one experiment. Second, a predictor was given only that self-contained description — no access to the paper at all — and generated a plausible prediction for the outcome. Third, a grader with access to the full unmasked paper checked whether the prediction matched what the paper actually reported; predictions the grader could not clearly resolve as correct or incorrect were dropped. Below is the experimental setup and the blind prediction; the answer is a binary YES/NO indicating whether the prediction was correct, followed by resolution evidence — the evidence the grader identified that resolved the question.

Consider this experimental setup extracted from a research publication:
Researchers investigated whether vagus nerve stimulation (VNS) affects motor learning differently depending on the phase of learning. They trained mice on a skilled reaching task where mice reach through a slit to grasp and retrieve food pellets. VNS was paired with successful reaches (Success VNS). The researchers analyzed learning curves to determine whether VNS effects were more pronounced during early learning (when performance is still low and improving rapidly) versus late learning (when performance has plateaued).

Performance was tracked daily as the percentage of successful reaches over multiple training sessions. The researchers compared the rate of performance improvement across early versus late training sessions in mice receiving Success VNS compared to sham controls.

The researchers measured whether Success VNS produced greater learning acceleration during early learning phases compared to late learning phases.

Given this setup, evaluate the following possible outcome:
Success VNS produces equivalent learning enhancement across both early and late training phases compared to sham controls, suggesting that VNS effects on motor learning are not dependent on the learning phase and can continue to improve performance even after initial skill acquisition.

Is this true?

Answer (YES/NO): YES